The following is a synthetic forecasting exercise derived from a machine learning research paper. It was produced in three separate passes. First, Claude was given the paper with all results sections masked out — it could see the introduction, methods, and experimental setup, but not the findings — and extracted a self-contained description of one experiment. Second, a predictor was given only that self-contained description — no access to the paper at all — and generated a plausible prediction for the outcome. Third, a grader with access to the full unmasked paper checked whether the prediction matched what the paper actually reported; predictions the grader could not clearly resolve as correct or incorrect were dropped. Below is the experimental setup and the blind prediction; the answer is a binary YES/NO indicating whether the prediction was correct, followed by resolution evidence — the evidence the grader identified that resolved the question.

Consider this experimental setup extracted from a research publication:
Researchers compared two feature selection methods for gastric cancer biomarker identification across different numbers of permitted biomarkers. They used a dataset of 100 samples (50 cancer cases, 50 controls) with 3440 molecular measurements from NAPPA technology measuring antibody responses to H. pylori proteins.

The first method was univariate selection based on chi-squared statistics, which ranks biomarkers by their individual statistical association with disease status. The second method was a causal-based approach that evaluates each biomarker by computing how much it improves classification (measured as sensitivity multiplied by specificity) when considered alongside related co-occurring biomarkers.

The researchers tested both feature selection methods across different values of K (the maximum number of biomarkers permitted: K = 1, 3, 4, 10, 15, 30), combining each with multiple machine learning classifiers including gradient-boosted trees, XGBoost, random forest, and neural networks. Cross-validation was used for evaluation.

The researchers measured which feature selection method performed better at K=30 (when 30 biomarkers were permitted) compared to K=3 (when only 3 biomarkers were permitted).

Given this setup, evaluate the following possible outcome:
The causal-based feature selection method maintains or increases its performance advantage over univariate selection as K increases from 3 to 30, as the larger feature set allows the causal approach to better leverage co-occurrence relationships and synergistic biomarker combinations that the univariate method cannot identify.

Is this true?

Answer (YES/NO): NO